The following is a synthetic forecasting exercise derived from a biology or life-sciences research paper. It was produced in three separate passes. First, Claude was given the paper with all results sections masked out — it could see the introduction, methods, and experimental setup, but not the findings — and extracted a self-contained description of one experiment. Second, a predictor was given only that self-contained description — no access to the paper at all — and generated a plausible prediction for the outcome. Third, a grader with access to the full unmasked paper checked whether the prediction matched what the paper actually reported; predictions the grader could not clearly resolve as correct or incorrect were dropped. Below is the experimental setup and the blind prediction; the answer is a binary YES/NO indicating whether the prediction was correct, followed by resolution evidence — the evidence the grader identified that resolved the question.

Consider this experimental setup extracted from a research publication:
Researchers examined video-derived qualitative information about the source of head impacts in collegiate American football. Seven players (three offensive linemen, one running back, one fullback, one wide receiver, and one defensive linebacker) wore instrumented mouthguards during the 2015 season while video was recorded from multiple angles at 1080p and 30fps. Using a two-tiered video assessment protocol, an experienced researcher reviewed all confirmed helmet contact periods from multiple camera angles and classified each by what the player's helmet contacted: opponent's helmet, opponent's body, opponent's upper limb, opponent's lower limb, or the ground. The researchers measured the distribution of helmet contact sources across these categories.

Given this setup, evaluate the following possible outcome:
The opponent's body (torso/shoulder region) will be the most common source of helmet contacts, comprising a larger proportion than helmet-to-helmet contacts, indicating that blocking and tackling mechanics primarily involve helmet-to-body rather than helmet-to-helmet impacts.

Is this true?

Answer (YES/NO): NO